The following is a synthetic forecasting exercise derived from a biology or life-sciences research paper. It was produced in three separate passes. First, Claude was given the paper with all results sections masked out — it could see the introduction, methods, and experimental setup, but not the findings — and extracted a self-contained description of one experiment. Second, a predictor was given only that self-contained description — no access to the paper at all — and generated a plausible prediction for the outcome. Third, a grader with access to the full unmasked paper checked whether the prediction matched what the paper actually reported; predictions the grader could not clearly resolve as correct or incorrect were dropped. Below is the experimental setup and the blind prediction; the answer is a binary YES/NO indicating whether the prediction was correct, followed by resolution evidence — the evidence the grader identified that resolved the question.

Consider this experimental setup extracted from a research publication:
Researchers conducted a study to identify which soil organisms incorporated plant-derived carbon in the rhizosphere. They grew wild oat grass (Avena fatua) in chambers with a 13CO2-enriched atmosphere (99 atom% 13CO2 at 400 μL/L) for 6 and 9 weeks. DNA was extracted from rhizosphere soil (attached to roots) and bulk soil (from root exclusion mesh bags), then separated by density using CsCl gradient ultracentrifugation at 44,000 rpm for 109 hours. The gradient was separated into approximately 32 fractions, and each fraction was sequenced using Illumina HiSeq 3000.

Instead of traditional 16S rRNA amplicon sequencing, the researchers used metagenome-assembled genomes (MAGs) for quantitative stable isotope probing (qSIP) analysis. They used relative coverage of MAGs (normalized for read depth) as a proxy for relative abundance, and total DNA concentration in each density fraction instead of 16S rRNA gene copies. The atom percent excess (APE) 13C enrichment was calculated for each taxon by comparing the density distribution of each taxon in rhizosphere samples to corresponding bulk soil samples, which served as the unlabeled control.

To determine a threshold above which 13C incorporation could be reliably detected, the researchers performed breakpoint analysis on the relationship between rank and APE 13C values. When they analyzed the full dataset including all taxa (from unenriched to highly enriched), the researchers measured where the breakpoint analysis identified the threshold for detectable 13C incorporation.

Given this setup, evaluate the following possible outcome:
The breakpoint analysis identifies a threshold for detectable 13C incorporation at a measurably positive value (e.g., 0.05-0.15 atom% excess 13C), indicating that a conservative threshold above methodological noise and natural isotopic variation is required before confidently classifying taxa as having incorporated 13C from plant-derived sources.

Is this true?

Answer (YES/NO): NO